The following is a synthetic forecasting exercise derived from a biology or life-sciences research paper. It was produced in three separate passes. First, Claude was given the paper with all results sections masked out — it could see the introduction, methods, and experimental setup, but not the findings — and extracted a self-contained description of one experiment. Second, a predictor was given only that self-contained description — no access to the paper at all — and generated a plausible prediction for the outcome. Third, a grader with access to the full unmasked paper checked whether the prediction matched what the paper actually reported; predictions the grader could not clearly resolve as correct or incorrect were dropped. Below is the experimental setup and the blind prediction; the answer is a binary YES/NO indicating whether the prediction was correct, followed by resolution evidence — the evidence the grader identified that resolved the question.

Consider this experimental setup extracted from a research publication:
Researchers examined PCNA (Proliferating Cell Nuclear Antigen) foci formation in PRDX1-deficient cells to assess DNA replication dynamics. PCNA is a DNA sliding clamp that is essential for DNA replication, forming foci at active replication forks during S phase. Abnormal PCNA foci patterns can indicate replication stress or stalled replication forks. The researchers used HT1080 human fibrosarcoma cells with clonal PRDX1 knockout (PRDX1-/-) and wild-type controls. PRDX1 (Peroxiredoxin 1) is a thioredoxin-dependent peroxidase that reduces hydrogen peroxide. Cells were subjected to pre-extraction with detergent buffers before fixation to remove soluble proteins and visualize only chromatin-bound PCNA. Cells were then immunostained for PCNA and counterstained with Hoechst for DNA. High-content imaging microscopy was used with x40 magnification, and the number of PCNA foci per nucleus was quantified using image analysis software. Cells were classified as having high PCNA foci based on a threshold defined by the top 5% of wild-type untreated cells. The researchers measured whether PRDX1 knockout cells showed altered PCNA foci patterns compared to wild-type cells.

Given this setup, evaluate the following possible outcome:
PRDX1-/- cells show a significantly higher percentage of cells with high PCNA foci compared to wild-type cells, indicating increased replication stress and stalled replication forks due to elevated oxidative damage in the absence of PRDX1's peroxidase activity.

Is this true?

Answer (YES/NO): YES